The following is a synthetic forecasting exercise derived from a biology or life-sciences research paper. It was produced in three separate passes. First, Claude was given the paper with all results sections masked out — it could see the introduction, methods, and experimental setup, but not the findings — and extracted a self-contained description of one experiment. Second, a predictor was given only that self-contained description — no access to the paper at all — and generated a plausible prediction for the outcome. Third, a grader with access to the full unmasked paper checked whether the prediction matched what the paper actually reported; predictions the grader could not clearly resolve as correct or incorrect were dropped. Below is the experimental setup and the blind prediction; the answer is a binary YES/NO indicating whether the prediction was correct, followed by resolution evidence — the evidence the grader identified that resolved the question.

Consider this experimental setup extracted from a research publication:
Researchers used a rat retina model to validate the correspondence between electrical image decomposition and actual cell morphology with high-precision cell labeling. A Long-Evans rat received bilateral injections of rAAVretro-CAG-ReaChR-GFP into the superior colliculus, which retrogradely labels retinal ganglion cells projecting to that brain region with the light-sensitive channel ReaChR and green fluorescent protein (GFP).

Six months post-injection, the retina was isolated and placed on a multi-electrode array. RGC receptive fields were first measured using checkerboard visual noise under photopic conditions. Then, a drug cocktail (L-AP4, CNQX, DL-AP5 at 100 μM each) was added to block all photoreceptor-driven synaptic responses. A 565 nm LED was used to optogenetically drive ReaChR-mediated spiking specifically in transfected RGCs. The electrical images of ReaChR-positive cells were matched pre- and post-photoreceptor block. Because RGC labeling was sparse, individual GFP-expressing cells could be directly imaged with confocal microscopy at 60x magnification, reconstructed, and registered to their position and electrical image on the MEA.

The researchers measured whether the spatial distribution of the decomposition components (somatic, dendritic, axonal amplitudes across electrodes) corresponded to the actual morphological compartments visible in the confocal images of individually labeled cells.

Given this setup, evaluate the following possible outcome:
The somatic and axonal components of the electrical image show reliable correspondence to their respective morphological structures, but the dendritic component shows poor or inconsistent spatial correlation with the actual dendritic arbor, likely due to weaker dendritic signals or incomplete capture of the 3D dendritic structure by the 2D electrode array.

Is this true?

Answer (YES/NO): NO